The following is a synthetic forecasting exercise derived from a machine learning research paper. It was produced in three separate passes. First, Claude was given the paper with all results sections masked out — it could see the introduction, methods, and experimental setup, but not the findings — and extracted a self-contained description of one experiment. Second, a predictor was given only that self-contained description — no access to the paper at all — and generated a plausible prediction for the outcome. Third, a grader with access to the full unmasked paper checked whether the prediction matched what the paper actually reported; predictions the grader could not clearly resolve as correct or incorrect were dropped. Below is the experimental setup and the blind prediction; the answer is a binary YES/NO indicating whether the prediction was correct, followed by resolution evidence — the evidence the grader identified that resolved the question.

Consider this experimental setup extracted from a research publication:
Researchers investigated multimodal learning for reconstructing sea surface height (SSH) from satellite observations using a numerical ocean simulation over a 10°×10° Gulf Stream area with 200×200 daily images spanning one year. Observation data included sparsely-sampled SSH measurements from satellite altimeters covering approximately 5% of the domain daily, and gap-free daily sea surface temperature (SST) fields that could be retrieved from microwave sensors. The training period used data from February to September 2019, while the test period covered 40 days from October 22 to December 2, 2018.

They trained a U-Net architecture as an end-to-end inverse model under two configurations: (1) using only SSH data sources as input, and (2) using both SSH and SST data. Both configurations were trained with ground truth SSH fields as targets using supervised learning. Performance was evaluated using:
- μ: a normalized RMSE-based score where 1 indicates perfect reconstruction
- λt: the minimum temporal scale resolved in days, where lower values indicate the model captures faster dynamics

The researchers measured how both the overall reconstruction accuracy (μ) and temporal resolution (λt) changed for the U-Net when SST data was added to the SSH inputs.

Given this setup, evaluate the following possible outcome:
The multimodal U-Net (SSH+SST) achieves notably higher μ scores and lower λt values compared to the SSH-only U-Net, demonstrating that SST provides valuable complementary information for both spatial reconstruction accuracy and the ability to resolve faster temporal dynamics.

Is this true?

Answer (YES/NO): YES